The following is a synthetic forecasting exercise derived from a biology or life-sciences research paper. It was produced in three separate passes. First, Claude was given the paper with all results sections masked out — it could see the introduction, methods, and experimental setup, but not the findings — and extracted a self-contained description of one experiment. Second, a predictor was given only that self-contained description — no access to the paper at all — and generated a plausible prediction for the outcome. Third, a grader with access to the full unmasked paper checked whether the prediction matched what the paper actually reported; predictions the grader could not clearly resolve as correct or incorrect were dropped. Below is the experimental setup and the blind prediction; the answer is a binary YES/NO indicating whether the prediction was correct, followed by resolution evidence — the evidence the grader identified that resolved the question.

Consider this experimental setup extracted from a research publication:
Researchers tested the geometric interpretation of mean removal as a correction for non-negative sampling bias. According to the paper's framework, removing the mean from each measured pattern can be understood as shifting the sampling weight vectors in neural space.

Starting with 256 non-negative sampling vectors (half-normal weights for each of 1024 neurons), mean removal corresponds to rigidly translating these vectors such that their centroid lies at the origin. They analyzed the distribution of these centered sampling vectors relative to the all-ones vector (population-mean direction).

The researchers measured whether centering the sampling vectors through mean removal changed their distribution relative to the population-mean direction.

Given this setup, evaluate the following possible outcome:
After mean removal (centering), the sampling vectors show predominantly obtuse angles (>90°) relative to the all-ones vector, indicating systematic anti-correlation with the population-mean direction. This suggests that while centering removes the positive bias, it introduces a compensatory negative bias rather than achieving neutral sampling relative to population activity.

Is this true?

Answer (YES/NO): NO